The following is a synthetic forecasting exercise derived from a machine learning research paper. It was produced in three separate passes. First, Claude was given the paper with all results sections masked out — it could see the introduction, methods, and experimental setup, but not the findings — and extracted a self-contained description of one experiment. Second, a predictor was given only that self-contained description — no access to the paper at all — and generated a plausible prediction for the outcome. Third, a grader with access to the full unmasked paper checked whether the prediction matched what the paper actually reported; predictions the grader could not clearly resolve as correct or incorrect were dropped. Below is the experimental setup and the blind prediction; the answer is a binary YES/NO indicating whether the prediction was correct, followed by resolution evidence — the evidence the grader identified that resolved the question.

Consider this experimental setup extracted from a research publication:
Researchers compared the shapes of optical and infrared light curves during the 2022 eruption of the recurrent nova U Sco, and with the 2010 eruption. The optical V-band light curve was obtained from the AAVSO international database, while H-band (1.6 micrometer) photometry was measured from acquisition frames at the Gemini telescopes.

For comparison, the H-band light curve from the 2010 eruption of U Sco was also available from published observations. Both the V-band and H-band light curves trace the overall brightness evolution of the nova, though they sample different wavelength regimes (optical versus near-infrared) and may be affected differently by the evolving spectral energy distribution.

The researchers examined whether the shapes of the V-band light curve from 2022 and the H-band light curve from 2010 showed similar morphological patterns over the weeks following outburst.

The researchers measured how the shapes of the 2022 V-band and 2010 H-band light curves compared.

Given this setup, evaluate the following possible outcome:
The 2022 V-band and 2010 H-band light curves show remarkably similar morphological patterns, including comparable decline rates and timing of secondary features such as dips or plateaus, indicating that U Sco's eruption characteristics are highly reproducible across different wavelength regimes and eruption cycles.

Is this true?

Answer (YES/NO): YES